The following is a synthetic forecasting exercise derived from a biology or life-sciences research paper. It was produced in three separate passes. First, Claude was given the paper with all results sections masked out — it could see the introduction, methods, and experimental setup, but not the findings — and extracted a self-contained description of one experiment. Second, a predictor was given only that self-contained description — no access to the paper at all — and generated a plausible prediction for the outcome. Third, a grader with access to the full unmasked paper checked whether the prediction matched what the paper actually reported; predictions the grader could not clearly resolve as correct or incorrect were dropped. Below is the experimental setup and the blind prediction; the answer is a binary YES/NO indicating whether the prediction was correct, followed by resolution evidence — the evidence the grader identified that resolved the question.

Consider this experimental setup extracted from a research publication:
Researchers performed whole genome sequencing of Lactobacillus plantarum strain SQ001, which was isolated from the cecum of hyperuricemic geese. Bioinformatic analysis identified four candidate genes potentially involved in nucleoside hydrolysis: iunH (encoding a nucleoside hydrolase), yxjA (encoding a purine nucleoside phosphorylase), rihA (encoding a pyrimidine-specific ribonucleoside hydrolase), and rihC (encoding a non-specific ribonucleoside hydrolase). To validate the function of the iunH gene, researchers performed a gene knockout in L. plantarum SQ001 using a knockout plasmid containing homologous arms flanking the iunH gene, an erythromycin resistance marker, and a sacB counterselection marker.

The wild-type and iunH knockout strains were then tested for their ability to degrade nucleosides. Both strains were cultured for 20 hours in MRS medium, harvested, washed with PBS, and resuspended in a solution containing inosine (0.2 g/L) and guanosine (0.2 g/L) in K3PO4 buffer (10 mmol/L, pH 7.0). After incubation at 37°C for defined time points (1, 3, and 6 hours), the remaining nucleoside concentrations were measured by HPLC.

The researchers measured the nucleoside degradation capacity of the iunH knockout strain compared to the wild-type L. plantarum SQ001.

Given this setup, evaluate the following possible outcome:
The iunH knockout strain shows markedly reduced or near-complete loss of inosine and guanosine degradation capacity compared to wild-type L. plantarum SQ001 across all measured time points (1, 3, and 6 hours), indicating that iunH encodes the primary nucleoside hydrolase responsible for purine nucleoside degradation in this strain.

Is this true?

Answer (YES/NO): NO